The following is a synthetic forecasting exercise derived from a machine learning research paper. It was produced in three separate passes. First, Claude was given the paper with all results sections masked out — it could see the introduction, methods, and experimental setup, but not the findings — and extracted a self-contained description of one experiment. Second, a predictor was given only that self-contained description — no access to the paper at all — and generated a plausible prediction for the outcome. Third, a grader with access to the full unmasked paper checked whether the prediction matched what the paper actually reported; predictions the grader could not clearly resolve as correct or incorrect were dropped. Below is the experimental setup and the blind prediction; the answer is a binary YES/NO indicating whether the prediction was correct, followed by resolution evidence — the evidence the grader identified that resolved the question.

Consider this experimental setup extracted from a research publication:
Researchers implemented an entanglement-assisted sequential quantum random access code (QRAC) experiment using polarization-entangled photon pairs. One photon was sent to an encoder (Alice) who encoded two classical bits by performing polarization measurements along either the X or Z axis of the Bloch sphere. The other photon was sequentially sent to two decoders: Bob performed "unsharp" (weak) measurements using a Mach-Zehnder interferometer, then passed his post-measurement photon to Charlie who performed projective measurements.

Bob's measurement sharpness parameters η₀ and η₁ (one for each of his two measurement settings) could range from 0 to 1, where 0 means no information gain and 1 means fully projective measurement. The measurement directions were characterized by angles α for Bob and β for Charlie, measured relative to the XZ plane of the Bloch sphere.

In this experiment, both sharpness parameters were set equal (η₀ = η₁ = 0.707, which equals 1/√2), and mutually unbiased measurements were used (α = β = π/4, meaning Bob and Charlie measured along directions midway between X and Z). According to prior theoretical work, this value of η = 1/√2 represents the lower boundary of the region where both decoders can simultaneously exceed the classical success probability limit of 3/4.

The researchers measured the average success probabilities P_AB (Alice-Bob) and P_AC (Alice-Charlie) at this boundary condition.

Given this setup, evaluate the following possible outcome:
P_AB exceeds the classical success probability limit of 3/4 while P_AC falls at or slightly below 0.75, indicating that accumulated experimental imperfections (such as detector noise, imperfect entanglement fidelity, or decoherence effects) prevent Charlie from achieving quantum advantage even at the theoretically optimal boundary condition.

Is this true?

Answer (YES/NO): NO